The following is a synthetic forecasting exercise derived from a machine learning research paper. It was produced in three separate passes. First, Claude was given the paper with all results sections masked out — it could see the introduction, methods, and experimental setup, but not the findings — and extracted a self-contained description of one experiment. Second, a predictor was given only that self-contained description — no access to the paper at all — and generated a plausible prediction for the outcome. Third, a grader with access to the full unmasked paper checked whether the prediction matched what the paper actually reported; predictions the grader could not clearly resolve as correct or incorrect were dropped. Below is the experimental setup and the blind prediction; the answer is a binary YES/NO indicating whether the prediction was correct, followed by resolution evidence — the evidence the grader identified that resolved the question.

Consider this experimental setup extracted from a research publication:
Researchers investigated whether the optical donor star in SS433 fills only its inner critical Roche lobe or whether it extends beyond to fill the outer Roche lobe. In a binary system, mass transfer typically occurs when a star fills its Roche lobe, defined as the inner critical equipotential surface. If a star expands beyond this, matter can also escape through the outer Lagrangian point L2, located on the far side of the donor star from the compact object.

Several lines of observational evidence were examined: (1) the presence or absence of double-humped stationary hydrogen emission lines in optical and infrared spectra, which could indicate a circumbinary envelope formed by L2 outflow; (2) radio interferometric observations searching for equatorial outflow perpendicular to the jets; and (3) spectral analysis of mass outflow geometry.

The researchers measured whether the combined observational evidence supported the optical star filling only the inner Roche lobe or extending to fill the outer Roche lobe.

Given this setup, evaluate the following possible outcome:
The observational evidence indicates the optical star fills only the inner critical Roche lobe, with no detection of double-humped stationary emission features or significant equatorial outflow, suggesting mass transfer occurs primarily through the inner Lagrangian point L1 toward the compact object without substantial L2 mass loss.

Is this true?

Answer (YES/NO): NO